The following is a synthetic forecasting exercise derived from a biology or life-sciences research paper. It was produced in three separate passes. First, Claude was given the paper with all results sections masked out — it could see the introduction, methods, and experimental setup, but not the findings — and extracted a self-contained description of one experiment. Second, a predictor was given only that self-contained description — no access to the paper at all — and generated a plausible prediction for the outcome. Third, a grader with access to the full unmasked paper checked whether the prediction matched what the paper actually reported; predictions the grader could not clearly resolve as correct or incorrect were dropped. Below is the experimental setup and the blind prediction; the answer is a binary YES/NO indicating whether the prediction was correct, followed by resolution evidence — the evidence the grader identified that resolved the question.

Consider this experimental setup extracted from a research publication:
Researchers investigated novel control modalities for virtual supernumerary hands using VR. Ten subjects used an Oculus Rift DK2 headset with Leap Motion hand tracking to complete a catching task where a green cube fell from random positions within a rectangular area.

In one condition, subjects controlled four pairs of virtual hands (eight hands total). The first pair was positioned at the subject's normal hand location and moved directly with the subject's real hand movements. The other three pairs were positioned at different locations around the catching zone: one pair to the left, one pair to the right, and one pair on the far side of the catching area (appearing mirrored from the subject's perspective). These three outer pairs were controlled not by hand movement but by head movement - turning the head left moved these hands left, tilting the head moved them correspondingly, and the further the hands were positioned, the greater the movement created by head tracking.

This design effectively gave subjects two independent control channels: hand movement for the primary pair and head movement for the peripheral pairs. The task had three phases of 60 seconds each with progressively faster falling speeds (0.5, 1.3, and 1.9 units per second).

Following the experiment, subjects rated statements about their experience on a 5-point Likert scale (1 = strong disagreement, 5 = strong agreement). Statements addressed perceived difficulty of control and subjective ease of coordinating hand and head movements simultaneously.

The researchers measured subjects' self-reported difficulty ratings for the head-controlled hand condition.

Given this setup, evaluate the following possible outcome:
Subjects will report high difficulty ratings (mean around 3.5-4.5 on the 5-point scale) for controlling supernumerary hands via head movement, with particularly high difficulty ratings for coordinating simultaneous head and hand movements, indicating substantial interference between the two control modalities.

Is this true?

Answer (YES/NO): NO